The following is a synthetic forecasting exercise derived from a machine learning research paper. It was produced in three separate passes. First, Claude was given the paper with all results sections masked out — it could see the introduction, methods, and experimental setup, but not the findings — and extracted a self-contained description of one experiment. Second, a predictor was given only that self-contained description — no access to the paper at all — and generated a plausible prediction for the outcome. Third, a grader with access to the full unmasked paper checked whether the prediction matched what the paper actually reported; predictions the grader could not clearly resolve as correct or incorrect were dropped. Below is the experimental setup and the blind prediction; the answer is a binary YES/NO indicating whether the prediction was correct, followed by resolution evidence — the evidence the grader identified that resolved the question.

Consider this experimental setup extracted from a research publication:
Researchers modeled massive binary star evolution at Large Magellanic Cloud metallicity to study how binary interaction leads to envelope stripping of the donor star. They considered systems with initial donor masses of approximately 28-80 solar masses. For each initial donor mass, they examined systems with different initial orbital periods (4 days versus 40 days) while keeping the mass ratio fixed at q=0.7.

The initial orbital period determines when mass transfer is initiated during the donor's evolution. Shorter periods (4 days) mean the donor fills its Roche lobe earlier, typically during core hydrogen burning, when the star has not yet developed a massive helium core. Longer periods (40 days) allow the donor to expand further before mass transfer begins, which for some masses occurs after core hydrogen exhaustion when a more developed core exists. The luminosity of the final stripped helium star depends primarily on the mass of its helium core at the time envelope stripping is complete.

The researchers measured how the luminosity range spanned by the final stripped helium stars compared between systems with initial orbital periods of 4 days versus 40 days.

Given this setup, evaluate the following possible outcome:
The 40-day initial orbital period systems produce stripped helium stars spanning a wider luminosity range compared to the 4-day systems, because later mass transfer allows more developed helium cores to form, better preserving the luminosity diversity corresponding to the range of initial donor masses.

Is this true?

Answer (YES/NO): YES